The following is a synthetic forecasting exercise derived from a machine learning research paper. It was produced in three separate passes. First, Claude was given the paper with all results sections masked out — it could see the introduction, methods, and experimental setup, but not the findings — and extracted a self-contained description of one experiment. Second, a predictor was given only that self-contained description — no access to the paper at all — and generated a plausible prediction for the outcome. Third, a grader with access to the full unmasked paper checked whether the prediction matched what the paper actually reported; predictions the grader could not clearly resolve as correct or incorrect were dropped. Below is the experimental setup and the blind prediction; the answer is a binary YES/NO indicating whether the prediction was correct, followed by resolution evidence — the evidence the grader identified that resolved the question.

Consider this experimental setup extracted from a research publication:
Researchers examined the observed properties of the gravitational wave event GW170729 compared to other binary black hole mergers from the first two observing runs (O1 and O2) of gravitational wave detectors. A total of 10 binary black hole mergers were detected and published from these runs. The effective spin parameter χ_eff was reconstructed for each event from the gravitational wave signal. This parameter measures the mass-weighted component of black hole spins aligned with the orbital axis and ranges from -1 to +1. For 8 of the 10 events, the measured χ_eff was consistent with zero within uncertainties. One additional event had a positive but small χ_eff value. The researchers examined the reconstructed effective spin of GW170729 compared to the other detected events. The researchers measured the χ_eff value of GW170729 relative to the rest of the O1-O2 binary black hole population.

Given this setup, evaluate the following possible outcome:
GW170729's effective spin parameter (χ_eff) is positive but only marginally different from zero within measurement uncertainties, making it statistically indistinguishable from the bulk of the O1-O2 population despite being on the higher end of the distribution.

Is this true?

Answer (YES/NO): NO